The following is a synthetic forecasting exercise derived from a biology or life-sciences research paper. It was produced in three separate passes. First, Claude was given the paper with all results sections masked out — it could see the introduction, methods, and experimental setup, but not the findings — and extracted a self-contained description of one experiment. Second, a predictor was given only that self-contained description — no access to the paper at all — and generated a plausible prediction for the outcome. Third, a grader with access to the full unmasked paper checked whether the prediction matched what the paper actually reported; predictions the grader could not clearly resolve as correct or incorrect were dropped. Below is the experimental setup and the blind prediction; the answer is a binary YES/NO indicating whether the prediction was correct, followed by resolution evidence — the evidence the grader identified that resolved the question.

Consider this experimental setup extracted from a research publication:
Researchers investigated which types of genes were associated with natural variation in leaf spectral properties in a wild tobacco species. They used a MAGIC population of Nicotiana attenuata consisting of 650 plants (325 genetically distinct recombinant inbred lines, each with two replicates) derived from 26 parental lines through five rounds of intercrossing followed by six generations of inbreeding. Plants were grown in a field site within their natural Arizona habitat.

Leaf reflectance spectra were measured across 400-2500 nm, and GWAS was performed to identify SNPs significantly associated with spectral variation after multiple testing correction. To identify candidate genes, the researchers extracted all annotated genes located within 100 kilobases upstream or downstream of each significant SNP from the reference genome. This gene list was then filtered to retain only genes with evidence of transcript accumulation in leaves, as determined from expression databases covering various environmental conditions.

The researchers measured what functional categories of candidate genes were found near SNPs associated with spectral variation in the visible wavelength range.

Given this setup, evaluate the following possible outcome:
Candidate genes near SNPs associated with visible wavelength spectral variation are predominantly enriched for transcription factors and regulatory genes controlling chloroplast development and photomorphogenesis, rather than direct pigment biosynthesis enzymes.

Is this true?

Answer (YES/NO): NO